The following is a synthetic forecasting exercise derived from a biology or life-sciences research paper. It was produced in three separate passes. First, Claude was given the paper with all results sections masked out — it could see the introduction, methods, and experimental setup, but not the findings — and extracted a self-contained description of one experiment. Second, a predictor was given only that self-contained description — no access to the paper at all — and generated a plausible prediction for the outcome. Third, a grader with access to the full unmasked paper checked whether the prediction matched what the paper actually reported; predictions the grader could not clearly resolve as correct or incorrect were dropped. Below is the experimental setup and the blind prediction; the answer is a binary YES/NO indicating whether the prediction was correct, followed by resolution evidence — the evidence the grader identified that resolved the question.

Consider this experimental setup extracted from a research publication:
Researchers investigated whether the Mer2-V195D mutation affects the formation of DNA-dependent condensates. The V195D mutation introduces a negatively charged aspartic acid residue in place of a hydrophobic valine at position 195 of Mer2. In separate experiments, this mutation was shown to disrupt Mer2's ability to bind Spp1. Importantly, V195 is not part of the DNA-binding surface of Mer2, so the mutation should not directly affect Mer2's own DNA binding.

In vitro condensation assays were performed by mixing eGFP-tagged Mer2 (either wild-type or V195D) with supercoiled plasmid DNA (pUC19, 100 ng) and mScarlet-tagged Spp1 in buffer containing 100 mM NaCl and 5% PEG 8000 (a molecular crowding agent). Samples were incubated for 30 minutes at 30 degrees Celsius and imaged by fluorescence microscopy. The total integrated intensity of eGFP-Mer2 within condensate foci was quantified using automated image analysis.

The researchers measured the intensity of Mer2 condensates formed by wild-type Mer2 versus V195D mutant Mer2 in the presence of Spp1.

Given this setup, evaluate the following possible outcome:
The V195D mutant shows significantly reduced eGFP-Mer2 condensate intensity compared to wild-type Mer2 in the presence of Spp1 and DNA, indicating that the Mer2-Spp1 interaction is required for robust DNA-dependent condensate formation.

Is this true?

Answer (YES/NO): NO